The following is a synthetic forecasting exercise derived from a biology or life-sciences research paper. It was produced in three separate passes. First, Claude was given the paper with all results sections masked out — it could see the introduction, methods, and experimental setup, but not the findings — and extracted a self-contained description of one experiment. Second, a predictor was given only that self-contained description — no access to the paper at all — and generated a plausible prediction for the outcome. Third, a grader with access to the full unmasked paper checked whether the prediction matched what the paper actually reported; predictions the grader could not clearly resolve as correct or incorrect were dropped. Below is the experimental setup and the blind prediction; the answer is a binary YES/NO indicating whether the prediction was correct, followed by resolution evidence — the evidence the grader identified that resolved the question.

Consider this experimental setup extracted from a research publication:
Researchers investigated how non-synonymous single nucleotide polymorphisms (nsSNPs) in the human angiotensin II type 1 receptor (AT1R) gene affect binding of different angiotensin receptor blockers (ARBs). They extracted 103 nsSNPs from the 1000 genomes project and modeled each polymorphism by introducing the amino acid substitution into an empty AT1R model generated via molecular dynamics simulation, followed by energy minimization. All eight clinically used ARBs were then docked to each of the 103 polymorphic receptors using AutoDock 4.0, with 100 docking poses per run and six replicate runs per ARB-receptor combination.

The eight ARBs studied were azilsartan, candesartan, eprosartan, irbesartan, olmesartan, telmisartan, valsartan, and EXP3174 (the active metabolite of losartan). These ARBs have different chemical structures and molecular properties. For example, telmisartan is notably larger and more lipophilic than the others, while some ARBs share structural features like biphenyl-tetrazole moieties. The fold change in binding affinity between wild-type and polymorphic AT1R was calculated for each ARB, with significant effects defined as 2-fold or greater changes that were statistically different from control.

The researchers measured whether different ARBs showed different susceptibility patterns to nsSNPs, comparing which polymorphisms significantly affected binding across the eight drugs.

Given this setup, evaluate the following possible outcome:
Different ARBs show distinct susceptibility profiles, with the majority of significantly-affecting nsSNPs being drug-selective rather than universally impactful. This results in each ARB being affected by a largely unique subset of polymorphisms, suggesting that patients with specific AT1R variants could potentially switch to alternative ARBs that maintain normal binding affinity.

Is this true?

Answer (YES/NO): YES